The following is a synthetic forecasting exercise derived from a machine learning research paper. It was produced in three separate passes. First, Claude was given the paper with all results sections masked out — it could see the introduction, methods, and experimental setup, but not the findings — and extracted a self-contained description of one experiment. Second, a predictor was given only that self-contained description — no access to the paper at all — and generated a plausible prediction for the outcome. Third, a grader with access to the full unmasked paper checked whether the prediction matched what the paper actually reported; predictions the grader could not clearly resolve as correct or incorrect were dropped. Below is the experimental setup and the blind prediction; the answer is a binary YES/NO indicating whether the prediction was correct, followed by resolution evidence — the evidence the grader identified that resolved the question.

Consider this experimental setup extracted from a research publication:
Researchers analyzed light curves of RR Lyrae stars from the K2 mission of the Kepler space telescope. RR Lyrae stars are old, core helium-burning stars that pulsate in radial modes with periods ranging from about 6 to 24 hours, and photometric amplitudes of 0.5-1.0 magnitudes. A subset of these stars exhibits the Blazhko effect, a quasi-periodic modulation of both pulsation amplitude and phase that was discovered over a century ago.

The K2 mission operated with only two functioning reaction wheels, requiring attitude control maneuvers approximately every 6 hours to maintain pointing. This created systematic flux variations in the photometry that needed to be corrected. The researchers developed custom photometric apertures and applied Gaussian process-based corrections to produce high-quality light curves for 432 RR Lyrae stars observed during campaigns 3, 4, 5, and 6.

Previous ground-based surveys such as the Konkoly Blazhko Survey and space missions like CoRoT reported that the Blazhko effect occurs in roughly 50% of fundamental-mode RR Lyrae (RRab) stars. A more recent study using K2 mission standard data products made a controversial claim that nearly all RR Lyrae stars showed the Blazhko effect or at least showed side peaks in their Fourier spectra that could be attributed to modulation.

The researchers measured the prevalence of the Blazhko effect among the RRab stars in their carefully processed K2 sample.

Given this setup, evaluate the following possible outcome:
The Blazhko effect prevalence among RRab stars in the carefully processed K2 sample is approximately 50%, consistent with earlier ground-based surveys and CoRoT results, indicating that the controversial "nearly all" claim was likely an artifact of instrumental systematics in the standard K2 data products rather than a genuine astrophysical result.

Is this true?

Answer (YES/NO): YES